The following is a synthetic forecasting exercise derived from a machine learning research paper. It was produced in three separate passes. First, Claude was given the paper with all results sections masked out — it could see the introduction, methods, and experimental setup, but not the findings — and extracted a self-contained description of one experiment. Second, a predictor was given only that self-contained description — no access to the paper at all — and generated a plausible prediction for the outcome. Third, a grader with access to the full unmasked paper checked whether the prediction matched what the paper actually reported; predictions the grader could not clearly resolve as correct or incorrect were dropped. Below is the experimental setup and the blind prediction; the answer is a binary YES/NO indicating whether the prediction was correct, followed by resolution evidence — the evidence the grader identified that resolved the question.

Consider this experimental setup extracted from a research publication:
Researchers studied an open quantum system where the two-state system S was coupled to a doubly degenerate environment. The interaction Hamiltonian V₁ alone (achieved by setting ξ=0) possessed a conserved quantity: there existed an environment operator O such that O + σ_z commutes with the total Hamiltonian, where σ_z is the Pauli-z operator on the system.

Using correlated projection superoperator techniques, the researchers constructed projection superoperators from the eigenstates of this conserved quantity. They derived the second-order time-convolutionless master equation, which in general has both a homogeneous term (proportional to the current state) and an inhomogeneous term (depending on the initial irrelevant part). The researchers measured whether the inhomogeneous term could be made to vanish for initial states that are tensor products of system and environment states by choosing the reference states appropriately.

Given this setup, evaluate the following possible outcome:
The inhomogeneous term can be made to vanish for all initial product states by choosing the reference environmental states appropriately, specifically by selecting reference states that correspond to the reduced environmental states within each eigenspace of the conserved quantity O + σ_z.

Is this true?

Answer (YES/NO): NO